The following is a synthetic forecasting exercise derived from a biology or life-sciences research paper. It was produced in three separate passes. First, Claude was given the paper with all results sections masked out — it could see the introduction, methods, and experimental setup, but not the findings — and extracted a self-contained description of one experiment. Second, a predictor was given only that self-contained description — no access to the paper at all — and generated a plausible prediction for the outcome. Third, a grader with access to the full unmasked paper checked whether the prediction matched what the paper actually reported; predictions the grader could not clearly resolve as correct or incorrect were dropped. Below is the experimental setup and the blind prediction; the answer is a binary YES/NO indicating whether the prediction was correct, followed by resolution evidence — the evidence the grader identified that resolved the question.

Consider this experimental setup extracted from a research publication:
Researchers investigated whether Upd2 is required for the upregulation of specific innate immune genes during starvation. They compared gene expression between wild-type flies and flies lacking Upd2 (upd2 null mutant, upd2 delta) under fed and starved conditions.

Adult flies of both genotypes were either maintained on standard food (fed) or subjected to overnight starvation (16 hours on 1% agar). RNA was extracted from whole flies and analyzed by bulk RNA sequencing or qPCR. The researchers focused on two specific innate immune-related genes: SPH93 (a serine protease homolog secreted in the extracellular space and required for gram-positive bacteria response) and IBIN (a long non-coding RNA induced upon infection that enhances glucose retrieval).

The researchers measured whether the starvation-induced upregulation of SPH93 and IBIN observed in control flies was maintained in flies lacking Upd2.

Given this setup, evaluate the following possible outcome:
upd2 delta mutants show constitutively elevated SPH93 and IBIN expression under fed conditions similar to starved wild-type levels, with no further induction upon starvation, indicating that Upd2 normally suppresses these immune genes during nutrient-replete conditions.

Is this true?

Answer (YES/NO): NO